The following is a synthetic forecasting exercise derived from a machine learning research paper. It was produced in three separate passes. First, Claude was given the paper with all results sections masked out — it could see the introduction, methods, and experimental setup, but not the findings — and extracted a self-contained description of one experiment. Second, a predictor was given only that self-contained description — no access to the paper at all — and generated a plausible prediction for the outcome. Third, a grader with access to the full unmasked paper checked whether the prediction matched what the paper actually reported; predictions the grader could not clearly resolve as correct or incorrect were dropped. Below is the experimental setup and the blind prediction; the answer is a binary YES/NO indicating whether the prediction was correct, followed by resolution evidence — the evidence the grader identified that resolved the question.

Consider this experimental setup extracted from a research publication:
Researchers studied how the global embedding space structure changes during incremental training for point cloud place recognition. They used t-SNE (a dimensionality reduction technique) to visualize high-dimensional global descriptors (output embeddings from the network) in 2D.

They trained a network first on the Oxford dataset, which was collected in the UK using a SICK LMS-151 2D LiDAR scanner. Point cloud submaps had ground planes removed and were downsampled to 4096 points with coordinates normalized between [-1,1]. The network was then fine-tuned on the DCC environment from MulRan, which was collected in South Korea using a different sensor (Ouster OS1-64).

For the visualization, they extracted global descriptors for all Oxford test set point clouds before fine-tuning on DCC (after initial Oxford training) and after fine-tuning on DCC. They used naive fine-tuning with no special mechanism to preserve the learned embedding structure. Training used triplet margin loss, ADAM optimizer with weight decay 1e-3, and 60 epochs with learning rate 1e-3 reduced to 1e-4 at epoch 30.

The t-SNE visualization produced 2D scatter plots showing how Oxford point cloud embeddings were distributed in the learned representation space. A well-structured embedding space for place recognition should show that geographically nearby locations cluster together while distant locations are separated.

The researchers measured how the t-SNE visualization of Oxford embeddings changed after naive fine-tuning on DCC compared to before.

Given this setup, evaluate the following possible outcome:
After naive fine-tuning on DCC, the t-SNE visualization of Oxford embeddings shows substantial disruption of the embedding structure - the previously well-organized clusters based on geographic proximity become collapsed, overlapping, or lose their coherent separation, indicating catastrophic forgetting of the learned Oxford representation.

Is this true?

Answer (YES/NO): YES